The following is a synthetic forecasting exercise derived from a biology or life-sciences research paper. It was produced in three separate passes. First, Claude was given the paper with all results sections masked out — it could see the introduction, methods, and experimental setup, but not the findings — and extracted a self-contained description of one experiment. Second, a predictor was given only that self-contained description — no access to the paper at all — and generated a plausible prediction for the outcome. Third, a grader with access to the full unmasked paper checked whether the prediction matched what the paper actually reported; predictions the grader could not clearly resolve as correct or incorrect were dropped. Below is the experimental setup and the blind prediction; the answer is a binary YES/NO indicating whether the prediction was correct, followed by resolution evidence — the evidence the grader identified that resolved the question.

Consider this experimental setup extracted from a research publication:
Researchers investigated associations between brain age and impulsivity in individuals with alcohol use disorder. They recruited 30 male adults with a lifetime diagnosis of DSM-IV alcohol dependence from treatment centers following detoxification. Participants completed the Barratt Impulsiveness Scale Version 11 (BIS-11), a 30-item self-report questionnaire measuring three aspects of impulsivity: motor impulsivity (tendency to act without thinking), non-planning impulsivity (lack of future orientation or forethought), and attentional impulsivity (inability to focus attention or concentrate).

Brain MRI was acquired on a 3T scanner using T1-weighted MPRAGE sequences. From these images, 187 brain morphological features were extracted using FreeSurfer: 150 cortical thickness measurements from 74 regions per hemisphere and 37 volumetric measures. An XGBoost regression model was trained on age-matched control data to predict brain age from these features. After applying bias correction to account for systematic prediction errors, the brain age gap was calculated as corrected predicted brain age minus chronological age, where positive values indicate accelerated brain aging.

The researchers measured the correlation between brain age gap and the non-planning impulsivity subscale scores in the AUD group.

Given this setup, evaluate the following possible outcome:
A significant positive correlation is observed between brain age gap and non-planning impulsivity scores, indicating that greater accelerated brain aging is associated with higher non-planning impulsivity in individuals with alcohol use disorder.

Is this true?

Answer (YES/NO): NO